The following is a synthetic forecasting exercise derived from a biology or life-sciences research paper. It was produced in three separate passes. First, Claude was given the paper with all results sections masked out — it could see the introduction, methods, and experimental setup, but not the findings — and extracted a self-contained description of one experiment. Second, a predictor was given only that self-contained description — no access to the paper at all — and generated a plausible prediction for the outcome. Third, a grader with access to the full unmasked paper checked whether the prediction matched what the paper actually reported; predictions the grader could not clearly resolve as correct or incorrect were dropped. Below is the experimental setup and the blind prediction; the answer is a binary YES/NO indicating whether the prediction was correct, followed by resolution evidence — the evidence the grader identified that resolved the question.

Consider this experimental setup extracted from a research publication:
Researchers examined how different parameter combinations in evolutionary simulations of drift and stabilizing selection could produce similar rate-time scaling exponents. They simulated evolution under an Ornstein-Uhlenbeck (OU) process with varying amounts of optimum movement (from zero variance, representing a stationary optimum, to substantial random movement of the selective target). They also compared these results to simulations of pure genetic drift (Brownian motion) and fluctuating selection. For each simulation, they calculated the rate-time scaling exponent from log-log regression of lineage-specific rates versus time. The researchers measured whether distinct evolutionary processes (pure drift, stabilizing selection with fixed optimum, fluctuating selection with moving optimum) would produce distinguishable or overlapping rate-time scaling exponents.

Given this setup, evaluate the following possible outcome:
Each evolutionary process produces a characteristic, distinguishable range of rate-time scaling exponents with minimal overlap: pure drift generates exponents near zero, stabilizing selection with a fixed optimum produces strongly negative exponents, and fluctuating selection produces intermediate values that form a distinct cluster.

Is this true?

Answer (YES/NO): NO